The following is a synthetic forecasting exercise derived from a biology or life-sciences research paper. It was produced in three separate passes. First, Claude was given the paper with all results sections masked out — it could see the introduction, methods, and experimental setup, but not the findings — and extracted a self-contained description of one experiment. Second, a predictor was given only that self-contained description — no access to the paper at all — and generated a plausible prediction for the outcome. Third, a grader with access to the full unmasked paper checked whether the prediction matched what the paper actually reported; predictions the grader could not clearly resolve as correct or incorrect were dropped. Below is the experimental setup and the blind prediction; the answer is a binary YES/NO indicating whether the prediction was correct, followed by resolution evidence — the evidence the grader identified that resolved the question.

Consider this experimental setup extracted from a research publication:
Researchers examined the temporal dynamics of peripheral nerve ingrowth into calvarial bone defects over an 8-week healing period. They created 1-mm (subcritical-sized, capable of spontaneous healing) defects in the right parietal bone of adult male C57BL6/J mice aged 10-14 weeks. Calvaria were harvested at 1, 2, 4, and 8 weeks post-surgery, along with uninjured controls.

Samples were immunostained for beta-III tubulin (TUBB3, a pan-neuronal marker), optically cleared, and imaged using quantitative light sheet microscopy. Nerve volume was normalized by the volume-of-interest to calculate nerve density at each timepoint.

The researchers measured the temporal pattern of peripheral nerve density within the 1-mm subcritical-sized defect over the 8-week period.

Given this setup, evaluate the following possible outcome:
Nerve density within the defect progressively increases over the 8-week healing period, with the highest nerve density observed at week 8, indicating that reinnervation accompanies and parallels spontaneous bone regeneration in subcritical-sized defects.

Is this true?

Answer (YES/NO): NO